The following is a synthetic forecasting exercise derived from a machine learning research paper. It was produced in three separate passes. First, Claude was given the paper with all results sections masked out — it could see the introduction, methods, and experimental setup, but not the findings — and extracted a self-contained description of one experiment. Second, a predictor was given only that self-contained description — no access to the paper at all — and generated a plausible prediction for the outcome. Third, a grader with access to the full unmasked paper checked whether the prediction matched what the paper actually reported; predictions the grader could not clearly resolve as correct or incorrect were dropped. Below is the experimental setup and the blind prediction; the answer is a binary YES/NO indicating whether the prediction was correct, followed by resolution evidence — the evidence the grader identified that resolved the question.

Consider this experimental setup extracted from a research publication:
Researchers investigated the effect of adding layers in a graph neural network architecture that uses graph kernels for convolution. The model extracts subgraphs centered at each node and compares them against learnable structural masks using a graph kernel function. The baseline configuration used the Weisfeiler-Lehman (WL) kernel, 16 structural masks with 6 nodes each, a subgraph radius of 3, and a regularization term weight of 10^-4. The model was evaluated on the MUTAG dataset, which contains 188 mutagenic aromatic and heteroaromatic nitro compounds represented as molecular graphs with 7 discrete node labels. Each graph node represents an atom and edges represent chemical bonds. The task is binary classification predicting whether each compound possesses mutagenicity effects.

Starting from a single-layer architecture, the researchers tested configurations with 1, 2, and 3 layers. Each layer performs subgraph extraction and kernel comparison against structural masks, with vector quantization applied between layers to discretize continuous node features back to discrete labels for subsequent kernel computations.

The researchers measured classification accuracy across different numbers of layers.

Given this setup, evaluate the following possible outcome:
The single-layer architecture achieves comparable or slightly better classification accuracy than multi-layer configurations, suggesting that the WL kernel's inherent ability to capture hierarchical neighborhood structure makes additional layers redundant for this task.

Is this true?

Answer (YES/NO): NO